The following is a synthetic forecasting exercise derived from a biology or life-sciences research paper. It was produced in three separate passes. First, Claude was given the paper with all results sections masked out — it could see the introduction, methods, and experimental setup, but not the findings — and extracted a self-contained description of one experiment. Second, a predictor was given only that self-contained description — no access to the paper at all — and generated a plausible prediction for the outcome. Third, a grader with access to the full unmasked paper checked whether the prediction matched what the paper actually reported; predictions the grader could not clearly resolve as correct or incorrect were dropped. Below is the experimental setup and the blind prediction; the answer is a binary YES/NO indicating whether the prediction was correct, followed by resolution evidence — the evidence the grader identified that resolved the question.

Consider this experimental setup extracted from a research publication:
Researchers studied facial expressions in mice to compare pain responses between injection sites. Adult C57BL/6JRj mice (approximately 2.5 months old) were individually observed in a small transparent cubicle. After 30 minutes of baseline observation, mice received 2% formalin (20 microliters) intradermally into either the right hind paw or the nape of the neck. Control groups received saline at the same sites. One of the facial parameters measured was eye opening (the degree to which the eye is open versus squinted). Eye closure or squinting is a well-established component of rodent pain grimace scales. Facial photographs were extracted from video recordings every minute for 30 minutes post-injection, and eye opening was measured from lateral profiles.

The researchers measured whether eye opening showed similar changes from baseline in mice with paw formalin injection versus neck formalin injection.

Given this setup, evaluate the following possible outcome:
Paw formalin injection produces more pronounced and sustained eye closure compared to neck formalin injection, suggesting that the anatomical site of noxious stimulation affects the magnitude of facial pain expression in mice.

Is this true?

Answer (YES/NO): NO